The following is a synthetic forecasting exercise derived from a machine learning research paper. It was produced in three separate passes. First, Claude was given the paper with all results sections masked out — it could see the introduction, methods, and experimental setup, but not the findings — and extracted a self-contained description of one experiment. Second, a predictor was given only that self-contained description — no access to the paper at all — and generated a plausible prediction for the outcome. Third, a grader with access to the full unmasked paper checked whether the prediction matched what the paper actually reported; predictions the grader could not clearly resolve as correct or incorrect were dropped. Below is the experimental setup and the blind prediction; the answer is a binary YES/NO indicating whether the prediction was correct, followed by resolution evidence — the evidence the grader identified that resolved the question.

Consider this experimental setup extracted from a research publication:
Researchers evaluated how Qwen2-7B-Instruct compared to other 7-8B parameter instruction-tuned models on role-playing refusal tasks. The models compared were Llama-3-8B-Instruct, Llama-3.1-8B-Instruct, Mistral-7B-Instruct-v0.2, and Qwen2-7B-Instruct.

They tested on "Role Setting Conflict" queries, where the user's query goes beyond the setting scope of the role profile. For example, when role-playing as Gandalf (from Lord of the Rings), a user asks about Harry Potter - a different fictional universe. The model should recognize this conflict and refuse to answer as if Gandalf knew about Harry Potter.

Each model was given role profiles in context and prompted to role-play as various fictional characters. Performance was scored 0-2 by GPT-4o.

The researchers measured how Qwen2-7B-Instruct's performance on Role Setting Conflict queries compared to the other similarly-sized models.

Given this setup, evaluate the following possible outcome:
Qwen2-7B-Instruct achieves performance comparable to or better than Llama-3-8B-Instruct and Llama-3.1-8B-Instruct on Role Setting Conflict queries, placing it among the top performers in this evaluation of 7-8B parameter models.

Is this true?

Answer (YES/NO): NO